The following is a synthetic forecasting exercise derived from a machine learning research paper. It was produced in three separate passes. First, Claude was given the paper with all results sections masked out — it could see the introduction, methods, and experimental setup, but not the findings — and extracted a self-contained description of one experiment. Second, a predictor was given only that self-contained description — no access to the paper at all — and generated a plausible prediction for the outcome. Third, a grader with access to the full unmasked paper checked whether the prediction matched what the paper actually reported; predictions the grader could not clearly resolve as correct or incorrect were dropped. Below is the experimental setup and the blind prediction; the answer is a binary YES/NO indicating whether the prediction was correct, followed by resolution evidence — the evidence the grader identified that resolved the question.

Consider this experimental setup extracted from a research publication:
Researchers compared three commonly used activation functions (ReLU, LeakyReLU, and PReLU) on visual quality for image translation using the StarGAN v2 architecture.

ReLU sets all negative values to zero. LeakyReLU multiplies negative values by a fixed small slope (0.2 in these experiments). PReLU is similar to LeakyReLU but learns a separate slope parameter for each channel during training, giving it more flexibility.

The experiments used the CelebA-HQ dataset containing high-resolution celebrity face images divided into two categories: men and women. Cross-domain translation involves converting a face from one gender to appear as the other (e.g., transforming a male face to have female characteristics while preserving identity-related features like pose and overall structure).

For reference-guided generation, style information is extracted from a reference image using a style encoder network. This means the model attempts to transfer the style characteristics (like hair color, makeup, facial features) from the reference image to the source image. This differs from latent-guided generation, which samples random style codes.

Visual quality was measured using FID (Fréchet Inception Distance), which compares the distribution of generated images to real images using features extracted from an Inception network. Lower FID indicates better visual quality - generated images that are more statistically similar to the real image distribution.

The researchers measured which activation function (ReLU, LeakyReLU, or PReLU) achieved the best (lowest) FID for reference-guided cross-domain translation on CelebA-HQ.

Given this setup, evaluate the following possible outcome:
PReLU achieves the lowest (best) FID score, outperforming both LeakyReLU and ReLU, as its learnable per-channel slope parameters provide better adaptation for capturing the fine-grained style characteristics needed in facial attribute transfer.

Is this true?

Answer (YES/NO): NO